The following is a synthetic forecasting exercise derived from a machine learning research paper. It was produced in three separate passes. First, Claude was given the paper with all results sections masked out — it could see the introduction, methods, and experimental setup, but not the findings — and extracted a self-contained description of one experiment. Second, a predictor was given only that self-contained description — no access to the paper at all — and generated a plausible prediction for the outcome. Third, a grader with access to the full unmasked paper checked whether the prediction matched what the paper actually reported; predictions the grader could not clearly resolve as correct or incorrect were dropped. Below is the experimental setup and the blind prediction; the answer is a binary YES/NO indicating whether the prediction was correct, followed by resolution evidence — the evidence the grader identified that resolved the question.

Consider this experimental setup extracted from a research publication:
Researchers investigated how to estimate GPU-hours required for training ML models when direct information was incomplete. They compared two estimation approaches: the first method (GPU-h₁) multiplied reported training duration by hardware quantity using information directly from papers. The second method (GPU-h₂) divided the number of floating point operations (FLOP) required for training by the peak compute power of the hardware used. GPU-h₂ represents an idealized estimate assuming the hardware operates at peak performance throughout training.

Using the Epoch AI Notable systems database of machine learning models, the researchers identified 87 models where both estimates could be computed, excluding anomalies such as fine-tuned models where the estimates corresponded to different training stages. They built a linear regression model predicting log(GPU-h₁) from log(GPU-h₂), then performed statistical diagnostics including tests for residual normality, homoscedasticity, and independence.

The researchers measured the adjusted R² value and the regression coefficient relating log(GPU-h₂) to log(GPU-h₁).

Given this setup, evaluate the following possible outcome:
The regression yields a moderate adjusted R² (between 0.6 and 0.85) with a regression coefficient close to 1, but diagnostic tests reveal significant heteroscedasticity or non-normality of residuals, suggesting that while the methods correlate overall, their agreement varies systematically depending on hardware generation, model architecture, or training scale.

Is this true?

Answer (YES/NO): NO